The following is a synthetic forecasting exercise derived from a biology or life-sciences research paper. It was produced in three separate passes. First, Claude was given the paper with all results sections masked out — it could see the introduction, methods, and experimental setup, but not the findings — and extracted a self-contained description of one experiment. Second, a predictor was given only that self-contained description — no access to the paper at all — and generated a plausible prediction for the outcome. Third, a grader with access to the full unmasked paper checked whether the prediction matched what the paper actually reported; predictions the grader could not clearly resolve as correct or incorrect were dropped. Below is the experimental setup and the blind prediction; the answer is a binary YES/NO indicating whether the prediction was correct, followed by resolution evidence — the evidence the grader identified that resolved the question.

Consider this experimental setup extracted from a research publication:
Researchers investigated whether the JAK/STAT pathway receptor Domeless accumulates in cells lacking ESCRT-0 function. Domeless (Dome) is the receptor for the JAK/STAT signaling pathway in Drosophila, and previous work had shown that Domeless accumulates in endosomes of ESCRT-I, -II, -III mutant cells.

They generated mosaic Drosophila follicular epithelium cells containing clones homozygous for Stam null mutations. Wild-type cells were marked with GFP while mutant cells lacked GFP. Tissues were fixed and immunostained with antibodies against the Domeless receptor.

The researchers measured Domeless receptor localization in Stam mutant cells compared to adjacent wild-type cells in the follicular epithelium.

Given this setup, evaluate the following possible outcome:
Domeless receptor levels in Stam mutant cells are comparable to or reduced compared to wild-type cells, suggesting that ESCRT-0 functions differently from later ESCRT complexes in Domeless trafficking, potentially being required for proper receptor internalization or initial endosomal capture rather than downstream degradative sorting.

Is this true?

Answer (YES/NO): NO